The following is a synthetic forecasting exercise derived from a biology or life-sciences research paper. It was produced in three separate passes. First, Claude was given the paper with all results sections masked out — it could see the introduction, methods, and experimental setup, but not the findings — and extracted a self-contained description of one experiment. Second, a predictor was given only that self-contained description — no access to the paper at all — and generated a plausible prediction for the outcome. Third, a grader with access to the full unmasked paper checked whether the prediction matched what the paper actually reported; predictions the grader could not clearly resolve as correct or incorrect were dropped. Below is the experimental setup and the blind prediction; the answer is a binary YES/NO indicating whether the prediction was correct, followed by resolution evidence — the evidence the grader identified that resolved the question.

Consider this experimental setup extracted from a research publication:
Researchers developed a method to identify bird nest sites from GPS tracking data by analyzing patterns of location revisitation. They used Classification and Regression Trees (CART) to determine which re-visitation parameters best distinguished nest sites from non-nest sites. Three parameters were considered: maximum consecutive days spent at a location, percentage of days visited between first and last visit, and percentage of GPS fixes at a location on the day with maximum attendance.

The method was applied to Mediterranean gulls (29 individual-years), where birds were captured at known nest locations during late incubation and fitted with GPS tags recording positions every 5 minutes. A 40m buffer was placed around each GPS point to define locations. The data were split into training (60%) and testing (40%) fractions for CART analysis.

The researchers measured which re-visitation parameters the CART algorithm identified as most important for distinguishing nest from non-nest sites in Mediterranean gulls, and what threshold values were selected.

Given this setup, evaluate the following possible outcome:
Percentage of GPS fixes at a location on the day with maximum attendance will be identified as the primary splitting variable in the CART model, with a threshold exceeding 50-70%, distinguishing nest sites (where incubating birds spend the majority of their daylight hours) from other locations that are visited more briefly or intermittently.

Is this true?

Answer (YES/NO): NO